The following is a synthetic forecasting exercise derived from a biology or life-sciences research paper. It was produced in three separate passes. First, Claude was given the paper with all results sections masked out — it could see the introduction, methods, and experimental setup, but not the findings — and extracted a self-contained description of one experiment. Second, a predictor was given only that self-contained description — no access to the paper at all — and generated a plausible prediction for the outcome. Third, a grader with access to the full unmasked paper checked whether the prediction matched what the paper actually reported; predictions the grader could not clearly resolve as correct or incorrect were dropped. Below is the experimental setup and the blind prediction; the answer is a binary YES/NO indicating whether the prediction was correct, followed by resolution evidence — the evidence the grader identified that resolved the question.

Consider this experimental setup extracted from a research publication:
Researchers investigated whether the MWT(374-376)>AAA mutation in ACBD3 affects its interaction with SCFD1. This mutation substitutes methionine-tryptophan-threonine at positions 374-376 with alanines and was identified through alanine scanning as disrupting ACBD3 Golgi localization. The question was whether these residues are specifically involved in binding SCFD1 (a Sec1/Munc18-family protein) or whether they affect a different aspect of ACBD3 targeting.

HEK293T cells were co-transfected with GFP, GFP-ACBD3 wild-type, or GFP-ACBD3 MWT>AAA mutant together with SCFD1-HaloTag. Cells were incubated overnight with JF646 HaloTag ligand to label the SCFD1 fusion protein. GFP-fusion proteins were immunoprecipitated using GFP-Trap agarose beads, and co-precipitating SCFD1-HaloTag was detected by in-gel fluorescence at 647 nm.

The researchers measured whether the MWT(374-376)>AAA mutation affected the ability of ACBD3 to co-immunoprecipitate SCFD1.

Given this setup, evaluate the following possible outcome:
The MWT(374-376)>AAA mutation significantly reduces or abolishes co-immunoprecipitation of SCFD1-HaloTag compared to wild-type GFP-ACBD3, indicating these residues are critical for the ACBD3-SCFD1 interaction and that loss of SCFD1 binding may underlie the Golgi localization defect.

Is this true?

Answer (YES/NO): NO